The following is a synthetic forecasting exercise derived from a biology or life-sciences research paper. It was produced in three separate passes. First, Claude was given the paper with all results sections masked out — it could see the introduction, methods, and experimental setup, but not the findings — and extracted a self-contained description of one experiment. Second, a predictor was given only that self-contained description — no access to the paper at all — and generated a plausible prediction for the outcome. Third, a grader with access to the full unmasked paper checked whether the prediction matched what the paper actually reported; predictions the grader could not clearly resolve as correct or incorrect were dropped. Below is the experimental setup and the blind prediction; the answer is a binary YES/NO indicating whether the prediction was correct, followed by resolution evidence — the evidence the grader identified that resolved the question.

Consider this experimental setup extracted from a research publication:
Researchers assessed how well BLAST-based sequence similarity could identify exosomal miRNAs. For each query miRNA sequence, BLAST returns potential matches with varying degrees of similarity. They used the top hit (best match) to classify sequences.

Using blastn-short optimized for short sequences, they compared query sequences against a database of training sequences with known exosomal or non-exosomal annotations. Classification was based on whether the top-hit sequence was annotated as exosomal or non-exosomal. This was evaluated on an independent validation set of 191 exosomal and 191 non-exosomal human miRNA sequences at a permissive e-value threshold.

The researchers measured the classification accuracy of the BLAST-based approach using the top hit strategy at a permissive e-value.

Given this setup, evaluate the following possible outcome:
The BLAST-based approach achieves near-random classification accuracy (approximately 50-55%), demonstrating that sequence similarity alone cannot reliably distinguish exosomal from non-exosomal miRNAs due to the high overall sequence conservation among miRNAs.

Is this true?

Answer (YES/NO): NO